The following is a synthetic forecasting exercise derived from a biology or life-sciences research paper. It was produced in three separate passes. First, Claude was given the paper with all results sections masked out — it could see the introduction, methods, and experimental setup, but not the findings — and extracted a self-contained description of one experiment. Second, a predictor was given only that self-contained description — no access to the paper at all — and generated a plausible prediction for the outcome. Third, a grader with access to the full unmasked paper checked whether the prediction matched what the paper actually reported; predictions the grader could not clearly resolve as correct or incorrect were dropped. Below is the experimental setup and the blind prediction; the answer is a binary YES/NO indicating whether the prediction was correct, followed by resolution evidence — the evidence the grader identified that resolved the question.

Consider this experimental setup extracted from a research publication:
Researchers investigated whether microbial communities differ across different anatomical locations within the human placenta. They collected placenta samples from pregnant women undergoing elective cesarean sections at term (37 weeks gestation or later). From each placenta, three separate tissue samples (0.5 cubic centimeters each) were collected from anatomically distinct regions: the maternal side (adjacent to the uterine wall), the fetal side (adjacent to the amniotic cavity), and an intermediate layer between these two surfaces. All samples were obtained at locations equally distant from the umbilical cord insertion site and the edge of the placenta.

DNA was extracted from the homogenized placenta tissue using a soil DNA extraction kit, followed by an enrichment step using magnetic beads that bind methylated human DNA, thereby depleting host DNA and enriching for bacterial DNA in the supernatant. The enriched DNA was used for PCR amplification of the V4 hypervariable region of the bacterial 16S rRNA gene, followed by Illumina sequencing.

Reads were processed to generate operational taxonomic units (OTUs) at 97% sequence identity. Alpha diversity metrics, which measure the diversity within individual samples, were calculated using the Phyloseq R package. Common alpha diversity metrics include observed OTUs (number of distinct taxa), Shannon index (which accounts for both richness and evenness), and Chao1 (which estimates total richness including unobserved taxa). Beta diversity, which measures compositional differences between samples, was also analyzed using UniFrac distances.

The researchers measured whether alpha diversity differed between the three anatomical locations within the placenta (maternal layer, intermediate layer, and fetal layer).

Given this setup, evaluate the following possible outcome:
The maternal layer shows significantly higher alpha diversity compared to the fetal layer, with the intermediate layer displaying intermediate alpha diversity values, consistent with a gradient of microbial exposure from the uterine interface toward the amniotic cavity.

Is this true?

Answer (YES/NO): YES